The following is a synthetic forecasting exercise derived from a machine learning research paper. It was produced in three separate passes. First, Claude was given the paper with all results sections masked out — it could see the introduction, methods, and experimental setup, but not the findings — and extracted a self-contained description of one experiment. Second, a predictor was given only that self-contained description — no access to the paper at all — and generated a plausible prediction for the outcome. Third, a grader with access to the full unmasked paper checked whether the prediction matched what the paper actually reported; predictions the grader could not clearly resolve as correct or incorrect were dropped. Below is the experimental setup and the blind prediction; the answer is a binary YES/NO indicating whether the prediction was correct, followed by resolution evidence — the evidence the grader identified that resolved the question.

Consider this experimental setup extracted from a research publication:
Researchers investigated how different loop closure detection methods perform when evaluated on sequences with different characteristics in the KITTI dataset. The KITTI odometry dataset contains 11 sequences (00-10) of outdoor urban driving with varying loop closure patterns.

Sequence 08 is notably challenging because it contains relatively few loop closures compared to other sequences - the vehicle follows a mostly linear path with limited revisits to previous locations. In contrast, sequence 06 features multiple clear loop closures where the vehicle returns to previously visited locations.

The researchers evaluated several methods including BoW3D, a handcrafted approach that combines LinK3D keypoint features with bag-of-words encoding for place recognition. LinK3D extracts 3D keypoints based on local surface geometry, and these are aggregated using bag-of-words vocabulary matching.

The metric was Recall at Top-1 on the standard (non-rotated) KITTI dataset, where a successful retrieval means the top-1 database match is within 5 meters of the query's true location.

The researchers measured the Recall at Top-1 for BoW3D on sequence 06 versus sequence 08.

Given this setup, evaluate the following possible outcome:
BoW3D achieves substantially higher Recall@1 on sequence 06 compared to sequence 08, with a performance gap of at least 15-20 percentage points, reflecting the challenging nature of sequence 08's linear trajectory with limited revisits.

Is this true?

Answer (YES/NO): YES